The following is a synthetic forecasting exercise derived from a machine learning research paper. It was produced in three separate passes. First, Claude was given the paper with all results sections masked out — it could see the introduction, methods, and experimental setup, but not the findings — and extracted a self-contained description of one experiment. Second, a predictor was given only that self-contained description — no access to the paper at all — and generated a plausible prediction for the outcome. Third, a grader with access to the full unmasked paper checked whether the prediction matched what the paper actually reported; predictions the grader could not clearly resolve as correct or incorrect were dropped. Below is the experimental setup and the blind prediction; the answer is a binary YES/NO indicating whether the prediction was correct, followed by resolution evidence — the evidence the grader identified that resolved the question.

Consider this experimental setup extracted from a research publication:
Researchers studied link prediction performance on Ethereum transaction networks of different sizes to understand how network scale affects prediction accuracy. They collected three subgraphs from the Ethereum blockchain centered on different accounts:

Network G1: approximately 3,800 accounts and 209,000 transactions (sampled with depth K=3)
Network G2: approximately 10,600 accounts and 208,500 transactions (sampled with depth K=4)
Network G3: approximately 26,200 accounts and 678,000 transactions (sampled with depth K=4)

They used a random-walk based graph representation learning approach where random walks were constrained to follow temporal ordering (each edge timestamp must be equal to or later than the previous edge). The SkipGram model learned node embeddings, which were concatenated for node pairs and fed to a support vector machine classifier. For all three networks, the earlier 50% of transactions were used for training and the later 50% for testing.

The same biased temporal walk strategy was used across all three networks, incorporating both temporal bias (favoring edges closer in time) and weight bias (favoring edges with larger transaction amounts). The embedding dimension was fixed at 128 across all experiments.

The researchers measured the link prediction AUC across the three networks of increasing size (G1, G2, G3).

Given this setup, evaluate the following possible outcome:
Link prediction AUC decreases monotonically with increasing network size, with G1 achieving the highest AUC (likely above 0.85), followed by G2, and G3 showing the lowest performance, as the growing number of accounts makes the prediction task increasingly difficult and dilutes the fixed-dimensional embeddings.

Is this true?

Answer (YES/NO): NO